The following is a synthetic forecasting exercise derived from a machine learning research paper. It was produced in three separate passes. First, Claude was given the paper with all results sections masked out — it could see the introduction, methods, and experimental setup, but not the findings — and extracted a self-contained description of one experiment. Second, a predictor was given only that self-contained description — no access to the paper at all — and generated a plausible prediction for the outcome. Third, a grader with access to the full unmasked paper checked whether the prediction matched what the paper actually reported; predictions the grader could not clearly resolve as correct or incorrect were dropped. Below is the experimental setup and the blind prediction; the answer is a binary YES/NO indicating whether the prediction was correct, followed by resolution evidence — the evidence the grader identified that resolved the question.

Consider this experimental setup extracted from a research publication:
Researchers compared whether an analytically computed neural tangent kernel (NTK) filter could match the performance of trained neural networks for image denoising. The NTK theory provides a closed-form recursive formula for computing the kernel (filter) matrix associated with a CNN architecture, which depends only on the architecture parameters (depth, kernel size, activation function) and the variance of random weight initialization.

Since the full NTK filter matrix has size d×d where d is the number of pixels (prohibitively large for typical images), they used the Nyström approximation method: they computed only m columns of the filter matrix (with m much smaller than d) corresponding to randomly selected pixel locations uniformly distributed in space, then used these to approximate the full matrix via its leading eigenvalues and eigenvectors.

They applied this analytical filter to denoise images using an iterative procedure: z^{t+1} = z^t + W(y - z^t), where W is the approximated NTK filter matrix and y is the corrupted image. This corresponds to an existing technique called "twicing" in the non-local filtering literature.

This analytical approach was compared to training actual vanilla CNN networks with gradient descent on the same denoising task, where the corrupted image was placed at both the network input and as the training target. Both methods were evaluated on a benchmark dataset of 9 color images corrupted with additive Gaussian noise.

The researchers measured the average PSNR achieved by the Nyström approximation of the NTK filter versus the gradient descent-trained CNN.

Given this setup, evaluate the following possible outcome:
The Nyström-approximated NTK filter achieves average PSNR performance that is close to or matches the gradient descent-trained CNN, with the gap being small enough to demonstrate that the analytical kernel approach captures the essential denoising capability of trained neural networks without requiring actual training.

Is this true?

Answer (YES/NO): YES